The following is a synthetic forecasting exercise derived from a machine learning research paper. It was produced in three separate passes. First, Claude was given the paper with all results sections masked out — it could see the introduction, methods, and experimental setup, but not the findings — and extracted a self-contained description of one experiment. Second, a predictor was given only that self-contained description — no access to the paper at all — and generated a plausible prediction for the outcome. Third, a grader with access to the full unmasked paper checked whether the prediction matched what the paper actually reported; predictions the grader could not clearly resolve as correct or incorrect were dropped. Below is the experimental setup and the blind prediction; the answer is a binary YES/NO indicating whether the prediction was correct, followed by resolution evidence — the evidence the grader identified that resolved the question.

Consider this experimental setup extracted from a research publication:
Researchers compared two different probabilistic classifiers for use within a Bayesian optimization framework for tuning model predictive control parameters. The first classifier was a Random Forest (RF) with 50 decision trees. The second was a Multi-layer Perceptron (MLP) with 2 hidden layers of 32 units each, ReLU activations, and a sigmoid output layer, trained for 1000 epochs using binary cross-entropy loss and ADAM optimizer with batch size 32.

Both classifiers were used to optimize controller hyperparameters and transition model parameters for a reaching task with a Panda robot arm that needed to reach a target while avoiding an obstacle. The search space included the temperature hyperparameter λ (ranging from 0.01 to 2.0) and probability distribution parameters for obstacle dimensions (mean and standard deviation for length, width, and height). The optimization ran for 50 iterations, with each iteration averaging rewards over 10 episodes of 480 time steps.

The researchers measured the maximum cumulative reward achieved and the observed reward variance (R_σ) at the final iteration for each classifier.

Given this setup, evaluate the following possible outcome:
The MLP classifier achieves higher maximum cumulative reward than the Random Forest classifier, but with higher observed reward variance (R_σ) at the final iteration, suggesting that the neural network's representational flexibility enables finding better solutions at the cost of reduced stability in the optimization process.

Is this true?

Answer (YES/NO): YES